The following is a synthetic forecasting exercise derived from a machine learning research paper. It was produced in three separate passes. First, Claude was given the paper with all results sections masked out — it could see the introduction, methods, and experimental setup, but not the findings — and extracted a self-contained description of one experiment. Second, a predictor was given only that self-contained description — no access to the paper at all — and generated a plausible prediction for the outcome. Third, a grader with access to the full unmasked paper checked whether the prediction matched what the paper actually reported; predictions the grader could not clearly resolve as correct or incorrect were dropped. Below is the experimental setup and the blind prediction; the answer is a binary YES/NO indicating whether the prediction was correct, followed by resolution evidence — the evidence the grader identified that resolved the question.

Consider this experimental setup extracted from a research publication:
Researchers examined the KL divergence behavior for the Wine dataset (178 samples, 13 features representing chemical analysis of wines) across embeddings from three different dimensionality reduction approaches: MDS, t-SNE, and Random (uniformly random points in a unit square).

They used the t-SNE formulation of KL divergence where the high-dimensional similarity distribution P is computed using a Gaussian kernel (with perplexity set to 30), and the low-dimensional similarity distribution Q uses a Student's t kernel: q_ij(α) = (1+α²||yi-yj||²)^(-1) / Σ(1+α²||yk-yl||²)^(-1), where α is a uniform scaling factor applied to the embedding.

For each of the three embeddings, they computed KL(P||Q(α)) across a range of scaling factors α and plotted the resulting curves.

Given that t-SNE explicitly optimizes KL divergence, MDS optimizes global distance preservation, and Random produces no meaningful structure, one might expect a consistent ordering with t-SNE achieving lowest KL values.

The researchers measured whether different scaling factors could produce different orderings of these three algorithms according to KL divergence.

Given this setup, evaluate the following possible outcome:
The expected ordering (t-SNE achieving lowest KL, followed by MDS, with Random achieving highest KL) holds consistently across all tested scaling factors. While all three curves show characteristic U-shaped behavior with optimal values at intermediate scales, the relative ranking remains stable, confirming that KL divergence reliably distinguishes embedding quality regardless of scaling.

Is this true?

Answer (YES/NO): NO